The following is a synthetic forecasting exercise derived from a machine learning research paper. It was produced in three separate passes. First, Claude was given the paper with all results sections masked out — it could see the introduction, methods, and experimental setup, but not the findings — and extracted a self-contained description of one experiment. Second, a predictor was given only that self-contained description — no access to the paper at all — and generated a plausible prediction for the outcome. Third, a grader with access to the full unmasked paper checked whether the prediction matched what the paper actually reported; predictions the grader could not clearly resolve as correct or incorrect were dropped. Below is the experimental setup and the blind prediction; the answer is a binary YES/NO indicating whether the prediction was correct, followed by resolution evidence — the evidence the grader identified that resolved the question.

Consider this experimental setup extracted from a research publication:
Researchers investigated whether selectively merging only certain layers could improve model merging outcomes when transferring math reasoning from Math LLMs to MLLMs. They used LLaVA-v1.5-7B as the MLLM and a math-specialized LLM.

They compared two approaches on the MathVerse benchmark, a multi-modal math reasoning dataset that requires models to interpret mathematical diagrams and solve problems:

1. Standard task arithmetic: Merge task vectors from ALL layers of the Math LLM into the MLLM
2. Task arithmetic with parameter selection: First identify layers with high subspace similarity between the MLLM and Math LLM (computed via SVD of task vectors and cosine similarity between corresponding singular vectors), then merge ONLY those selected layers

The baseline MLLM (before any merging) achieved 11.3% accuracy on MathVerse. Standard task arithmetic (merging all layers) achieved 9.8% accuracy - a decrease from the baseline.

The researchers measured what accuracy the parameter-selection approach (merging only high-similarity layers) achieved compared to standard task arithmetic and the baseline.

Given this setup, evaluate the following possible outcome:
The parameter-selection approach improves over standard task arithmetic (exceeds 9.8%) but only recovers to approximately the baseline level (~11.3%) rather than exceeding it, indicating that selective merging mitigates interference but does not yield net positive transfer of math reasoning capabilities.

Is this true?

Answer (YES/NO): NO